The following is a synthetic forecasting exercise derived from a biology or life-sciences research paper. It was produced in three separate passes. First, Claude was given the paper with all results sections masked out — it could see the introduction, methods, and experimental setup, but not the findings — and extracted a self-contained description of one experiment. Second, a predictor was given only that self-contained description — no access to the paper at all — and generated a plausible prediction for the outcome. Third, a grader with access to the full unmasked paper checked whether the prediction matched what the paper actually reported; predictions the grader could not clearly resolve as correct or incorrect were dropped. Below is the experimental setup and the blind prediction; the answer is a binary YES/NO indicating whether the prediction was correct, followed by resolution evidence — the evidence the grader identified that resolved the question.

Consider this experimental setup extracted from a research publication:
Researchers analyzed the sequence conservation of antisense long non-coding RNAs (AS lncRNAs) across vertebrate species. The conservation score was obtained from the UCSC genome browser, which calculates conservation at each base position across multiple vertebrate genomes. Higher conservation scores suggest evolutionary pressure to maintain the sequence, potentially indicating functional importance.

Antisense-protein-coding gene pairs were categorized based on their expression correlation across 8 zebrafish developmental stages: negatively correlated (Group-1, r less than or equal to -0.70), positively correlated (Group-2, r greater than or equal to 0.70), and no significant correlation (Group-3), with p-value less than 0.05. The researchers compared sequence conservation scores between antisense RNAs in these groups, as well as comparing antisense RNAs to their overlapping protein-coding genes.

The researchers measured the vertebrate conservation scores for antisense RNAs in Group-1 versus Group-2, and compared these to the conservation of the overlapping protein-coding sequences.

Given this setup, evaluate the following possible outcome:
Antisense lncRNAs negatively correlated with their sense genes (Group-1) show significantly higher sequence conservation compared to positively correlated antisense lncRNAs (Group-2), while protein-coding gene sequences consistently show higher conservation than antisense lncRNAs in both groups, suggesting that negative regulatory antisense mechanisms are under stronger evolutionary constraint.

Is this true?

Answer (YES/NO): NO